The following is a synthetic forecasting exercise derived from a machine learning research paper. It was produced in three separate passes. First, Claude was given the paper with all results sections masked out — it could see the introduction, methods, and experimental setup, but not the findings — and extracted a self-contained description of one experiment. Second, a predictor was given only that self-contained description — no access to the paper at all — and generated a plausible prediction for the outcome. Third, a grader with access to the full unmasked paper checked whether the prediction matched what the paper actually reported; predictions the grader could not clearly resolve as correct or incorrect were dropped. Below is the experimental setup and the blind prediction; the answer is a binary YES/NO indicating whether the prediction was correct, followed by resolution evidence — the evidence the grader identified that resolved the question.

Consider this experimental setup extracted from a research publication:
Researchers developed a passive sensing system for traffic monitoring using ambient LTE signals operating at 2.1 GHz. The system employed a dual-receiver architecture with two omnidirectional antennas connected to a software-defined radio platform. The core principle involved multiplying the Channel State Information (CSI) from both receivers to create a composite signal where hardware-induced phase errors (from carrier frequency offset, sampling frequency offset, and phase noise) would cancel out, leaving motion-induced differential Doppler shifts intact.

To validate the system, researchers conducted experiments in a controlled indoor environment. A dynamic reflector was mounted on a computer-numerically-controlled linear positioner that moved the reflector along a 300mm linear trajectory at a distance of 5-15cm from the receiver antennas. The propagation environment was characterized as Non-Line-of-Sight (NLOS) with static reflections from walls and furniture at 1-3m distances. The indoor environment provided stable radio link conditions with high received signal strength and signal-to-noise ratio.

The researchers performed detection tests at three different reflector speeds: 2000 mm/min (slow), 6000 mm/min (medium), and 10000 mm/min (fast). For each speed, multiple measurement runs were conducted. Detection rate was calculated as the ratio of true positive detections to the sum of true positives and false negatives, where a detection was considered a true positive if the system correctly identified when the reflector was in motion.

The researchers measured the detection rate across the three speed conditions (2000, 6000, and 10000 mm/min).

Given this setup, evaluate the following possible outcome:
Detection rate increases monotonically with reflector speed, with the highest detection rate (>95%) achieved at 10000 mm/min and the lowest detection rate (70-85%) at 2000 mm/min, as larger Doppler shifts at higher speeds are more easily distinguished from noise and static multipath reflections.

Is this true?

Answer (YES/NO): NO